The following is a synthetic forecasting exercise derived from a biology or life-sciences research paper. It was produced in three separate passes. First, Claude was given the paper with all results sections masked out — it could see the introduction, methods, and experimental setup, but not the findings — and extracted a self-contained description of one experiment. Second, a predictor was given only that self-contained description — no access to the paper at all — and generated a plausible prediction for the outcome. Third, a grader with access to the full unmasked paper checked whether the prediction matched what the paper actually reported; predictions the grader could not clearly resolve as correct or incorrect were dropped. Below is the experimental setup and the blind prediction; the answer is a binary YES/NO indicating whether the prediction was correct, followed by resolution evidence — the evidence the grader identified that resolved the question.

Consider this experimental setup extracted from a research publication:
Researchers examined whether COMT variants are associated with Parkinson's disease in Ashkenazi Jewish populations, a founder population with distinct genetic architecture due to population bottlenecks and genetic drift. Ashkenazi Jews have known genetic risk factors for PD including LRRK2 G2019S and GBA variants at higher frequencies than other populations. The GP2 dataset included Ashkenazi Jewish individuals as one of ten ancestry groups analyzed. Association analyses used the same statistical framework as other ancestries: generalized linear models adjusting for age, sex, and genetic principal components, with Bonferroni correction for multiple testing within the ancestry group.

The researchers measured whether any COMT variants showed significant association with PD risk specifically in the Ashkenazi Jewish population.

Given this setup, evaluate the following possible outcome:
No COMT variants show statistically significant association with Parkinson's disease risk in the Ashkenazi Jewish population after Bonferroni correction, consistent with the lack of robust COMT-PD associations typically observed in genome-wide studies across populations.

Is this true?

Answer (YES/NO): YES